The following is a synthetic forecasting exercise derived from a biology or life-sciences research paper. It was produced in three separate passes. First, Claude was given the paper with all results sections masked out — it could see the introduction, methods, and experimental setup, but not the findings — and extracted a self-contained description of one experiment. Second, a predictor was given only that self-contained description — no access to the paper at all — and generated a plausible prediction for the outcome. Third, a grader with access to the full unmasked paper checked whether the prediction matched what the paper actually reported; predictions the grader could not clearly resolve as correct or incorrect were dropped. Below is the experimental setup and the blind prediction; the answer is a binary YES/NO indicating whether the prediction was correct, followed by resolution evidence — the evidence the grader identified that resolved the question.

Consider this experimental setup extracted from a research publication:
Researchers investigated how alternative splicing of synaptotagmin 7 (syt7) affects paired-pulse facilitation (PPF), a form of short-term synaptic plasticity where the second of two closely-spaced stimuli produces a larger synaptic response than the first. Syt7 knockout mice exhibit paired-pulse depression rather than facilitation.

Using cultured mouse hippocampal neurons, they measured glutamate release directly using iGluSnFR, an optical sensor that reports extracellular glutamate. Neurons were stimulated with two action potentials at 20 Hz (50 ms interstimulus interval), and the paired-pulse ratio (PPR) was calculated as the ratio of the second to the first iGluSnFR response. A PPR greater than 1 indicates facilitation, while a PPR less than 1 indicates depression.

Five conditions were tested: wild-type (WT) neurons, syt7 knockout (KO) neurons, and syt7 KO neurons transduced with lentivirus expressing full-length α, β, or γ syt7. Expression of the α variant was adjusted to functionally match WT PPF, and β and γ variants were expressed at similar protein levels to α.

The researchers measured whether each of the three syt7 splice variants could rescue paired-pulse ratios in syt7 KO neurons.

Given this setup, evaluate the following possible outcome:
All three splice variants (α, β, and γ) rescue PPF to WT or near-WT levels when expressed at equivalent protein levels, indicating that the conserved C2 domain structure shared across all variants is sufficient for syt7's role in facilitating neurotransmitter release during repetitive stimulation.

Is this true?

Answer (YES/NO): NO